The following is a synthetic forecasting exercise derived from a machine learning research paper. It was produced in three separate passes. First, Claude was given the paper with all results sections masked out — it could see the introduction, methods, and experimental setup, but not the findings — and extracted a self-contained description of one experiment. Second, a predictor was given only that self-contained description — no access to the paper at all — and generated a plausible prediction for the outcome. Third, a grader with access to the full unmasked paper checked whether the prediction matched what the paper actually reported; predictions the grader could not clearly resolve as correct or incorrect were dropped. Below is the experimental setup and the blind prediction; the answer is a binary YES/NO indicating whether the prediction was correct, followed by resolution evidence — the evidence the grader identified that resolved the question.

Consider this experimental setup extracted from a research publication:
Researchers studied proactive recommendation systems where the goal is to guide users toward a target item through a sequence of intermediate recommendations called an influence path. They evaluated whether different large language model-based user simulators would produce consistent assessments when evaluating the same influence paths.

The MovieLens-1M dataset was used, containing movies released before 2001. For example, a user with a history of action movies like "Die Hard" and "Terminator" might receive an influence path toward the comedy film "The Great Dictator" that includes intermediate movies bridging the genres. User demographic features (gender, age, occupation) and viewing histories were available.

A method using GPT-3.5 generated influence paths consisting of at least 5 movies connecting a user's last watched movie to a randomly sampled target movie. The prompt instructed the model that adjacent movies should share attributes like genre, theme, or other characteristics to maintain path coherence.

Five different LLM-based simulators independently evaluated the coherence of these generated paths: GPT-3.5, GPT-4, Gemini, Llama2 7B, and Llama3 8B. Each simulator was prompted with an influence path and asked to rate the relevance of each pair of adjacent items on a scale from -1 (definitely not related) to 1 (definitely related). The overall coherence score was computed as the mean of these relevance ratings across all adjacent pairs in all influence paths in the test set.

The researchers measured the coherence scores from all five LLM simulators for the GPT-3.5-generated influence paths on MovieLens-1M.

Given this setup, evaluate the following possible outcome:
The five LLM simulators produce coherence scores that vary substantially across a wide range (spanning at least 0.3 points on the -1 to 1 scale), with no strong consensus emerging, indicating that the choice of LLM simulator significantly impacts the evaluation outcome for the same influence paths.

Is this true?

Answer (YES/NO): NO